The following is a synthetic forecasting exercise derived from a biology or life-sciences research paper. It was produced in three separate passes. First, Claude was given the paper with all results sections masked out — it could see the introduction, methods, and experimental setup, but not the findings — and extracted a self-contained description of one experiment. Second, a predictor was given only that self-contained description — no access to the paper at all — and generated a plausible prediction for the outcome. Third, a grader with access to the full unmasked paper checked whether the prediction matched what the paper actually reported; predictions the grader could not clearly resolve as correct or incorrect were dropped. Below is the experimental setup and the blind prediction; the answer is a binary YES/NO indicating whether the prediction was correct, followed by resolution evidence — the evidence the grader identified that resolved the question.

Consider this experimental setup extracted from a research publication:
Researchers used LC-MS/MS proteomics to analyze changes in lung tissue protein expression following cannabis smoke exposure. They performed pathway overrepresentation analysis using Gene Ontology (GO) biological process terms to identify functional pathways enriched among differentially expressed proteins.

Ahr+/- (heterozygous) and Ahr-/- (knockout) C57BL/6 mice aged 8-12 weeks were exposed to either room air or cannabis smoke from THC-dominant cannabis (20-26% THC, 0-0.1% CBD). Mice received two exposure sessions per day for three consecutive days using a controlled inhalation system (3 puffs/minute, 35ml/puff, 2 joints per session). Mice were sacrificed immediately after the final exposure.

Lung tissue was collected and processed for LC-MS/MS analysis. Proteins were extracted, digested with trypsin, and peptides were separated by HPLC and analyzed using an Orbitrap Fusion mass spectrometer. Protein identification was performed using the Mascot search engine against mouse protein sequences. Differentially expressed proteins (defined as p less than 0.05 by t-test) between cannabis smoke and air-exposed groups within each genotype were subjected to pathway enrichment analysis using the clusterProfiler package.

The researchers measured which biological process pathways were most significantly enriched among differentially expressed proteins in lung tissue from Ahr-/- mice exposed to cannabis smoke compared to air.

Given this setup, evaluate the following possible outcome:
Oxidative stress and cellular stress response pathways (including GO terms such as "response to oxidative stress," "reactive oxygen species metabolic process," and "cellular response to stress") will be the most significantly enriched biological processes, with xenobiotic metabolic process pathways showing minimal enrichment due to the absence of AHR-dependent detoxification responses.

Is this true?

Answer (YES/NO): NO